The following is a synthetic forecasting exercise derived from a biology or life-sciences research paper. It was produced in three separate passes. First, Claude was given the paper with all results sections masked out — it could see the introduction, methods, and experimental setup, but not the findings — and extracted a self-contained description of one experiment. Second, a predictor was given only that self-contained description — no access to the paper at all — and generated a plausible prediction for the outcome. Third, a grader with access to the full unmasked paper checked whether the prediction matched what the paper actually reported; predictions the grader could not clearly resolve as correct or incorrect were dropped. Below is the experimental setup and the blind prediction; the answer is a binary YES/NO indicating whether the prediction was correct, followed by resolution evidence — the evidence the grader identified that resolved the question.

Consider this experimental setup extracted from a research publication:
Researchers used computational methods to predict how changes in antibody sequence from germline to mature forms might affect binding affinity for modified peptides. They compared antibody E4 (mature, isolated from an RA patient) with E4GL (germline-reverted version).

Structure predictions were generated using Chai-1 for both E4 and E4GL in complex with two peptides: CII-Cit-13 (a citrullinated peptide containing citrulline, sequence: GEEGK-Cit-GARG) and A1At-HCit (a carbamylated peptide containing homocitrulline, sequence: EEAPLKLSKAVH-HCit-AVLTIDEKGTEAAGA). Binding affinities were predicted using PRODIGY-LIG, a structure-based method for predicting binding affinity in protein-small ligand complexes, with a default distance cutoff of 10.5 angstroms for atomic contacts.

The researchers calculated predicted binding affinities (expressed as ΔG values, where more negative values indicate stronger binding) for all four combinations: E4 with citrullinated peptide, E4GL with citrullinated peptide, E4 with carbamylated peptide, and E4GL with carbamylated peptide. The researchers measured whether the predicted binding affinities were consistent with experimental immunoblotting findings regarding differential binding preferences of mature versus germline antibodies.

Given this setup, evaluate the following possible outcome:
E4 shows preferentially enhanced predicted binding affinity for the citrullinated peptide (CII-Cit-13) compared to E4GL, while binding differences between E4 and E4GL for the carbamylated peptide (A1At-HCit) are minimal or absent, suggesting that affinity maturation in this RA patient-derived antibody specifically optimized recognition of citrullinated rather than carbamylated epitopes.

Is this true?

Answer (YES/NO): NO